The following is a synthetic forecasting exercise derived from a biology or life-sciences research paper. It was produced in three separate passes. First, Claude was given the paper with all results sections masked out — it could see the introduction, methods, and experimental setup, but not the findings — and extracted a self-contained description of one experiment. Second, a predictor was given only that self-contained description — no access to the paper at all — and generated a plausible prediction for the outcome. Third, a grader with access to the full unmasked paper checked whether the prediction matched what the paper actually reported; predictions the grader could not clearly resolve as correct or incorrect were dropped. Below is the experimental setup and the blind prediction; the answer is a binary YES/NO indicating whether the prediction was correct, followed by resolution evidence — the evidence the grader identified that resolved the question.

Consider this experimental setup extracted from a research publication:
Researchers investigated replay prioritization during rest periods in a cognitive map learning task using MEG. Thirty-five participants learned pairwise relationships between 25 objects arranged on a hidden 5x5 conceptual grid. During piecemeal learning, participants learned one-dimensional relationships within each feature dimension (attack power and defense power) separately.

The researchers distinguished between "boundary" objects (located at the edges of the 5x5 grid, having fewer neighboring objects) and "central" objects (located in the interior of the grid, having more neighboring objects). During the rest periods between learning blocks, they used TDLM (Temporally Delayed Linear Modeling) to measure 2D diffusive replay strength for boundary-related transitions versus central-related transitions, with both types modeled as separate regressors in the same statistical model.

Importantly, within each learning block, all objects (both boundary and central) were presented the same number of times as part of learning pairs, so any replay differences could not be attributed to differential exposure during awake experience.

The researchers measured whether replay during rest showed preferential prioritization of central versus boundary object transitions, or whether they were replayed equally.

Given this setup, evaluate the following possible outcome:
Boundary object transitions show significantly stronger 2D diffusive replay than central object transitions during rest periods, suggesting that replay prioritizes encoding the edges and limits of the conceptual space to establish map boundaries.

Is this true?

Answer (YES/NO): NO